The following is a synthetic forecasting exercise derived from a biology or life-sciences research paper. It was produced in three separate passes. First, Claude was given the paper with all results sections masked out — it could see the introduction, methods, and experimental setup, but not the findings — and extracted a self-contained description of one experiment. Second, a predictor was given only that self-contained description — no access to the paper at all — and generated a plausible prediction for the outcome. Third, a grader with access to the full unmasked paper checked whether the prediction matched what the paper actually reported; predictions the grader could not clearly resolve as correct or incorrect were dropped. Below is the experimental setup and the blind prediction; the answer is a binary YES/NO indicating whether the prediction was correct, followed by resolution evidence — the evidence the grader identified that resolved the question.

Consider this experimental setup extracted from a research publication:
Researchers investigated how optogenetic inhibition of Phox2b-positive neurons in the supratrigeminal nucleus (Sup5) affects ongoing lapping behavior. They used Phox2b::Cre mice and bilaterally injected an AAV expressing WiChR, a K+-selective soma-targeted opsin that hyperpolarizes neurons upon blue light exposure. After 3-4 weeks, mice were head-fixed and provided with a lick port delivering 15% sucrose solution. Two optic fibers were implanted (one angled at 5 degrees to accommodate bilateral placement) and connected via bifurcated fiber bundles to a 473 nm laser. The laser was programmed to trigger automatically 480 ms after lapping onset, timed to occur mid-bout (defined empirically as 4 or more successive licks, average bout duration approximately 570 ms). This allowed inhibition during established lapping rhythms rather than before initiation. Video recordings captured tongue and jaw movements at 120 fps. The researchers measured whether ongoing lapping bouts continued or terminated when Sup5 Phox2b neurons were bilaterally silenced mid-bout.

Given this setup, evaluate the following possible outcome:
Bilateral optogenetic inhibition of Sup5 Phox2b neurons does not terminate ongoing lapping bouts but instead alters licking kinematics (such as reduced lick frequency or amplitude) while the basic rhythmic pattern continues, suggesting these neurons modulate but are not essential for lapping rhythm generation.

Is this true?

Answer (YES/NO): NO